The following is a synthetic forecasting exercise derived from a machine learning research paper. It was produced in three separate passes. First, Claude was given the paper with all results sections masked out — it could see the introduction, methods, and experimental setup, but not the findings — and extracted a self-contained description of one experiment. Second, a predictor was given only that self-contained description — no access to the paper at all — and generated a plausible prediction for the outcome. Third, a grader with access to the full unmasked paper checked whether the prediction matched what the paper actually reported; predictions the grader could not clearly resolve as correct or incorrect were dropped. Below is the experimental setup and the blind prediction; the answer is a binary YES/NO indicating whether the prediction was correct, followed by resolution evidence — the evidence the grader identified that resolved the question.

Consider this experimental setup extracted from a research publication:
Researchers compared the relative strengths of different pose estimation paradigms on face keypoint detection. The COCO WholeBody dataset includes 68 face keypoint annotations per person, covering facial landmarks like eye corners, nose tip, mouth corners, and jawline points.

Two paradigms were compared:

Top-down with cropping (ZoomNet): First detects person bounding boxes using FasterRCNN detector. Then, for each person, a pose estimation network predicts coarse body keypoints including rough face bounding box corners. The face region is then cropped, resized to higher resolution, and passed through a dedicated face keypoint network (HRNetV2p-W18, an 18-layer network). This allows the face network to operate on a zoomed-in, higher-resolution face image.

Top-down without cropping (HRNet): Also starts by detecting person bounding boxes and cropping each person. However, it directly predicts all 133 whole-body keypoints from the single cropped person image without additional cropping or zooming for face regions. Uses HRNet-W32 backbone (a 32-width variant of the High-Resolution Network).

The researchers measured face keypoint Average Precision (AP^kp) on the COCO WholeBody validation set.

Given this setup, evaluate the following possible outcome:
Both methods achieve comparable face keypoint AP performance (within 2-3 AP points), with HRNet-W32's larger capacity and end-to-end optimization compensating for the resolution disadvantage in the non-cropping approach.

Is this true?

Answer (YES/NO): NO